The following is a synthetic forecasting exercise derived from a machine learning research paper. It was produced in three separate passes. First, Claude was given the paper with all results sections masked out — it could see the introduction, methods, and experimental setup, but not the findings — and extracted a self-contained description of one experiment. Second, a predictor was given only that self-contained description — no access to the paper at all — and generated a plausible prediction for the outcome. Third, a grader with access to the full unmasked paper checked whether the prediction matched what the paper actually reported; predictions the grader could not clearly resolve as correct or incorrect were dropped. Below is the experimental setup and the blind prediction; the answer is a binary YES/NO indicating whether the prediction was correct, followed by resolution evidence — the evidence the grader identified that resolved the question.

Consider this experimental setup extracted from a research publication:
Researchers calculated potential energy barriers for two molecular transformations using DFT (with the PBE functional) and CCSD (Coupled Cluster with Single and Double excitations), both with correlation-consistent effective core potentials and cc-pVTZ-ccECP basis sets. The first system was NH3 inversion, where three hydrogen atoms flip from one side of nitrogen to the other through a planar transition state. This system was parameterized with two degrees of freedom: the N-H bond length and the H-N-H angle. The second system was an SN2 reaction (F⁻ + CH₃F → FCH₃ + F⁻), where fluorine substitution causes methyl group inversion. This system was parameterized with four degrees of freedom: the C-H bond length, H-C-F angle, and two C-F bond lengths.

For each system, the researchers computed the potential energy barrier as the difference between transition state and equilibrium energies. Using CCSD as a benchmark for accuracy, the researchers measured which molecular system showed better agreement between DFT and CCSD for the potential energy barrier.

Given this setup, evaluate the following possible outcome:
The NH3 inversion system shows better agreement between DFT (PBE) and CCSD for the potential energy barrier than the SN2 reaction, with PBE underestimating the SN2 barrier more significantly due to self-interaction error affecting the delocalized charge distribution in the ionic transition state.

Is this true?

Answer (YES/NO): YES